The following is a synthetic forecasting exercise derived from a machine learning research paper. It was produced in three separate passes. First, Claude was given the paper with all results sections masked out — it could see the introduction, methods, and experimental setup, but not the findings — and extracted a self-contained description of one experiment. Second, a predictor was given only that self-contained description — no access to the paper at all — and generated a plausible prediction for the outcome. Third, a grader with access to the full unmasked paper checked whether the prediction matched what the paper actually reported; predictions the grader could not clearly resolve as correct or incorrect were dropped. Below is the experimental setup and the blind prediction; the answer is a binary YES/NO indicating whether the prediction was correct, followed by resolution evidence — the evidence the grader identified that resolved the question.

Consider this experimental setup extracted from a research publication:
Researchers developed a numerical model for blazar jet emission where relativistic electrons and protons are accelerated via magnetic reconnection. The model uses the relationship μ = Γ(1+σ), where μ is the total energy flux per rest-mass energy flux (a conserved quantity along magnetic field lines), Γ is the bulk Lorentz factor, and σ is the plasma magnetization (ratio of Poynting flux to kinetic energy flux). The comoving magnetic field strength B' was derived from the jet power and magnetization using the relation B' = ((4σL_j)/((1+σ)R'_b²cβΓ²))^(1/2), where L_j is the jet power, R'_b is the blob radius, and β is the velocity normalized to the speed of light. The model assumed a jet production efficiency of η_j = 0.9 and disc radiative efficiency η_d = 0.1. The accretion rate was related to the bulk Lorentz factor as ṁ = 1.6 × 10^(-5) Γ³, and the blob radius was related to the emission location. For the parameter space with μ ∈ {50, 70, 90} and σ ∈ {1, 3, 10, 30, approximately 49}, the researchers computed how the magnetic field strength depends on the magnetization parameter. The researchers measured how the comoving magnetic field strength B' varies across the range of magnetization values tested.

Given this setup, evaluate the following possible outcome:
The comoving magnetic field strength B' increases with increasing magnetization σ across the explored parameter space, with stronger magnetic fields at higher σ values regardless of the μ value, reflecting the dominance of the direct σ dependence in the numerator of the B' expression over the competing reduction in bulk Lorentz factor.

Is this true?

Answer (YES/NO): YES